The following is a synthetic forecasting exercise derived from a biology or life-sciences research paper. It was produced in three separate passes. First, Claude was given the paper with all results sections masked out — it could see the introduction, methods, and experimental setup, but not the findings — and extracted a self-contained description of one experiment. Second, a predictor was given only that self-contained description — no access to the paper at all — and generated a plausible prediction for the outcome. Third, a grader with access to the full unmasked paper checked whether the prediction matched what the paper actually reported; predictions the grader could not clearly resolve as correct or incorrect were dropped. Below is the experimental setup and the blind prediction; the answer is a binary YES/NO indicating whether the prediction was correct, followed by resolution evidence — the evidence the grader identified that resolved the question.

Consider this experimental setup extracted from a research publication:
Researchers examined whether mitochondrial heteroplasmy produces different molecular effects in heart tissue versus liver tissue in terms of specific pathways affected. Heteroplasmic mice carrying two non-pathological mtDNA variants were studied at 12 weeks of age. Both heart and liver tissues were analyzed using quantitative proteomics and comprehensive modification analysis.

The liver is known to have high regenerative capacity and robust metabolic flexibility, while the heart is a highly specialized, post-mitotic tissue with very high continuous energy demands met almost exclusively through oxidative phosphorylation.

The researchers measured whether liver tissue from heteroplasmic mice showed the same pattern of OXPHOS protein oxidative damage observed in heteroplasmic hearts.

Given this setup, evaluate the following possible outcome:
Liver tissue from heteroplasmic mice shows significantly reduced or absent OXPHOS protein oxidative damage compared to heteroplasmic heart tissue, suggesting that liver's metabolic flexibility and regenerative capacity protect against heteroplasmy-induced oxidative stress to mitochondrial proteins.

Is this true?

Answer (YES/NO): YES